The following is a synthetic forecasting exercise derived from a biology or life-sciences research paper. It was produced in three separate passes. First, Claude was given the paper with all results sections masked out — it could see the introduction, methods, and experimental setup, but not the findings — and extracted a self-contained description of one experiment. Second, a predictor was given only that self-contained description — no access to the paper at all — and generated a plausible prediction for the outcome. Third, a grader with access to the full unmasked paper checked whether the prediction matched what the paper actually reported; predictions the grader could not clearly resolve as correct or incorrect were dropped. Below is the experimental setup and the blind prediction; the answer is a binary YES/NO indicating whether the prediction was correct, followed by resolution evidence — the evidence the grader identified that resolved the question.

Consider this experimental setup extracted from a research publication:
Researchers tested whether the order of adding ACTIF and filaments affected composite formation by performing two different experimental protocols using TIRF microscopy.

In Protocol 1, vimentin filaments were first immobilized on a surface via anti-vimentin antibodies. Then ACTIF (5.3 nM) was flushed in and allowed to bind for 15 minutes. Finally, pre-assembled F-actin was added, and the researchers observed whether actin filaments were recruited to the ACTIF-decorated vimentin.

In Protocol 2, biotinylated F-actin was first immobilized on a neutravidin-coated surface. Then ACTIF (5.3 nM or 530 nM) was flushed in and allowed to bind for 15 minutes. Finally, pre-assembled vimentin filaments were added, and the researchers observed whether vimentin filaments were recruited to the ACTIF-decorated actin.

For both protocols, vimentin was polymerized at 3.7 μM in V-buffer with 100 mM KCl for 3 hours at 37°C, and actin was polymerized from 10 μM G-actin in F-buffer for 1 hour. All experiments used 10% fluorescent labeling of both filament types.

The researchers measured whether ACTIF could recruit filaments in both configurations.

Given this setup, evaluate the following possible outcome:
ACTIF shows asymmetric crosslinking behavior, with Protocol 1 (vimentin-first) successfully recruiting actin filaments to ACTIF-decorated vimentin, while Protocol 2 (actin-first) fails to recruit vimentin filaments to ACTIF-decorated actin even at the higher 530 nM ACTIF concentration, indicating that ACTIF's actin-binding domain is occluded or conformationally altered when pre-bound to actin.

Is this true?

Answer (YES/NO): NO